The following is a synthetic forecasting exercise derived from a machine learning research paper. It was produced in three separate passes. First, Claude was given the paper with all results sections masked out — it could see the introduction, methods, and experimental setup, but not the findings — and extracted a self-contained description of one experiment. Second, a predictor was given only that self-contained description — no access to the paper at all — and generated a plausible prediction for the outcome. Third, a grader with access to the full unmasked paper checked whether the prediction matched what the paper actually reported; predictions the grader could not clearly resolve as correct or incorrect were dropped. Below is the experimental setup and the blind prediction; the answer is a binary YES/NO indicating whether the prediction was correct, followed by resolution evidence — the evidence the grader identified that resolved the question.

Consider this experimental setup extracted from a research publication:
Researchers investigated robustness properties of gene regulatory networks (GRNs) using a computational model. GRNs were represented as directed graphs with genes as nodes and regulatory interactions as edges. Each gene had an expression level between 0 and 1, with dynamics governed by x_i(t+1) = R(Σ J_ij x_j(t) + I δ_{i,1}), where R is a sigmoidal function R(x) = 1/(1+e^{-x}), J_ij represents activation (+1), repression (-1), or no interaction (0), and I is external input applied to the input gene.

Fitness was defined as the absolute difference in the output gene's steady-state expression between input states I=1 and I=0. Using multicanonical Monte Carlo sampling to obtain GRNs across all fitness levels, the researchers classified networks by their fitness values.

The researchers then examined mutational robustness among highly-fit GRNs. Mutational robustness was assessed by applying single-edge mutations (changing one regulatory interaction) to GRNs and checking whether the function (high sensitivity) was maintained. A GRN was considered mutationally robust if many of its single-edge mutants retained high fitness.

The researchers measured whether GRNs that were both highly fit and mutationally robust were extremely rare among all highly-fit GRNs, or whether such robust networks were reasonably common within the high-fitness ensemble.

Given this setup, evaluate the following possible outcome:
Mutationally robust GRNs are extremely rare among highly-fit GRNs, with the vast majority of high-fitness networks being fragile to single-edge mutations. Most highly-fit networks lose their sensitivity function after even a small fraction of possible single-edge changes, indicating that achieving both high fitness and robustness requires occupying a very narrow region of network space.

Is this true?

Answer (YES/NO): NO